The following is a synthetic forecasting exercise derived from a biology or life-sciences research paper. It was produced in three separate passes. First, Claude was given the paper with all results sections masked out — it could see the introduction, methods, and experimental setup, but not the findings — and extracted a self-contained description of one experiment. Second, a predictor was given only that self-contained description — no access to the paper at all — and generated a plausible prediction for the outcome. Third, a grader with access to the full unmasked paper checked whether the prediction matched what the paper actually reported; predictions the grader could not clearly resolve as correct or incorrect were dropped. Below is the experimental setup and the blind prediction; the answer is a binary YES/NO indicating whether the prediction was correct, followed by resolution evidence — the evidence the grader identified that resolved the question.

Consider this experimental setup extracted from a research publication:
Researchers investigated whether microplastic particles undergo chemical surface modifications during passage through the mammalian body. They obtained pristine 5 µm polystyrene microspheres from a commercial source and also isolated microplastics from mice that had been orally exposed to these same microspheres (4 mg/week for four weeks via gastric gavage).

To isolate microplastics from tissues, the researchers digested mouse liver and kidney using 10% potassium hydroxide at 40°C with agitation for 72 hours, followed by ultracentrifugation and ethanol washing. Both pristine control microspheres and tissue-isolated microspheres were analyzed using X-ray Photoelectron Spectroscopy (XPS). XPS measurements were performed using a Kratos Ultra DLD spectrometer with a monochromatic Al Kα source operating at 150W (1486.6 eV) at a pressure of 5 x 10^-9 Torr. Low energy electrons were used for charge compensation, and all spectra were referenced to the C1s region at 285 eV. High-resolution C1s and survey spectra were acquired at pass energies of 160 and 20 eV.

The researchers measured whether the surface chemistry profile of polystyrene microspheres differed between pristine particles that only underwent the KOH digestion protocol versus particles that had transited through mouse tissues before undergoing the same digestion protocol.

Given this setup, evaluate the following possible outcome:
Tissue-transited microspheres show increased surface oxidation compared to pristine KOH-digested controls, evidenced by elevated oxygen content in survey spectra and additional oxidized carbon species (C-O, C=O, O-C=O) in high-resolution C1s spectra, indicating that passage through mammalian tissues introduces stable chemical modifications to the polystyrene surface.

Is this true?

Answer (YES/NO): NO